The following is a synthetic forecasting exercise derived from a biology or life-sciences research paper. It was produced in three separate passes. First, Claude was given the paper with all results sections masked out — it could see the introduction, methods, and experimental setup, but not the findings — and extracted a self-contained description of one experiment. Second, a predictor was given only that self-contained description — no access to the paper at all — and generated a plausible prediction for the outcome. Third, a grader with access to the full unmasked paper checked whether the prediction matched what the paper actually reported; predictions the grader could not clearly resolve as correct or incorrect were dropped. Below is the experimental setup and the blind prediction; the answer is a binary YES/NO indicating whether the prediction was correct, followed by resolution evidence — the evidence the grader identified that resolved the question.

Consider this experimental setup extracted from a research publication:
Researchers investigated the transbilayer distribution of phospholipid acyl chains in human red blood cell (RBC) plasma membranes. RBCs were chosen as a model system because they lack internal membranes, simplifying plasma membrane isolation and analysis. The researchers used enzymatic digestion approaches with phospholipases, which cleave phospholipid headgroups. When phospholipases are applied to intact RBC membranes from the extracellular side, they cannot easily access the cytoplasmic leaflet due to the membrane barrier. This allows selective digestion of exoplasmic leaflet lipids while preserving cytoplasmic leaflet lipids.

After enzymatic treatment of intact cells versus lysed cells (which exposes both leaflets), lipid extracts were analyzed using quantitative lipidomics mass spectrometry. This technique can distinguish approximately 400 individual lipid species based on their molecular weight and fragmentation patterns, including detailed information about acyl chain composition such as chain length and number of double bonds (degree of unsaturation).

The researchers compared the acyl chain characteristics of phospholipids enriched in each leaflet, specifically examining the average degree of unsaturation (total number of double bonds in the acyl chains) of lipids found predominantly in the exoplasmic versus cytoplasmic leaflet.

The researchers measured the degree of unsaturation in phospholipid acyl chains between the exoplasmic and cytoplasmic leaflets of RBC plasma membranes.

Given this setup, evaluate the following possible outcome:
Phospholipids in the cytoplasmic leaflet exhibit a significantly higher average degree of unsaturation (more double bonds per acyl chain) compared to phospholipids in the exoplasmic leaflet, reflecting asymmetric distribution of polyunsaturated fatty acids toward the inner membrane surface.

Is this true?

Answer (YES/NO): YES